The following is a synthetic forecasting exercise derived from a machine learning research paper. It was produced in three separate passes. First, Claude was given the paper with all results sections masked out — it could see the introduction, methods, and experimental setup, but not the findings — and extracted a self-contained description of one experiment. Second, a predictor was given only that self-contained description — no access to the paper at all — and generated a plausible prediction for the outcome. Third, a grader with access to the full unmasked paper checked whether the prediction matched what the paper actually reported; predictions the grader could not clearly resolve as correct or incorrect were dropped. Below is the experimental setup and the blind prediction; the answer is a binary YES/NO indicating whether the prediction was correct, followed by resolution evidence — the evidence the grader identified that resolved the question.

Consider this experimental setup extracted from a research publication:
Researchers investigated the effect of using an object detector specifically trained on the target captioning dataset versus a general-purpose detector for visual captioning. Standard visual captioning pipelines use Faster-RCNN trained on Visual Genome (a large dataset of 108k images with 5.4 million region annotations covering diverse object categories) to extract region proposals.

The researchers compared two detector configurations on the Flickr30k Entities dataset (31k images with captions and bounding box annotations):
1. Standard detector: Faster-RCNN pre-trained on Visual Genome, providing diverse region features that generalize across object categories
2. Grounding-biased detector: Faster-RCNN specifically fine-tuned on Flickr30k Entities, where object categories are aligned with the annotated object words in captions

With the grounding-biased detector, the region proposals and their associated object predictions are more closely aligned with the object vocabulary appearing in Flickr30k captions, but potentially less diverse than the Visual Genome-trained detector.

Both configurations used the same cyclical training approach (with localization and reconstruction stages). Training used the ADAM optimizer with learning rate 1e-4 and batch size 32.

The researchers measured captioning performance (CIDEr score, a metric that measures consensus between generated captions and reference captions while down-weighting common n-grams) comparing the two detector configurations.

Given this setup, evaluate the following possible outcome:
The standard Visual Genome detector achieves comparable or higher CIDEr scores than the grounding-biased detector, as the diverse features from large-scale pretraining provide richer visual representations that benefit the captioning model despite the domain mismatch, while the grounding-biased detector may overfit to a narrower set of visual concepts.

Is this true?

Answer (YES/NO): YES